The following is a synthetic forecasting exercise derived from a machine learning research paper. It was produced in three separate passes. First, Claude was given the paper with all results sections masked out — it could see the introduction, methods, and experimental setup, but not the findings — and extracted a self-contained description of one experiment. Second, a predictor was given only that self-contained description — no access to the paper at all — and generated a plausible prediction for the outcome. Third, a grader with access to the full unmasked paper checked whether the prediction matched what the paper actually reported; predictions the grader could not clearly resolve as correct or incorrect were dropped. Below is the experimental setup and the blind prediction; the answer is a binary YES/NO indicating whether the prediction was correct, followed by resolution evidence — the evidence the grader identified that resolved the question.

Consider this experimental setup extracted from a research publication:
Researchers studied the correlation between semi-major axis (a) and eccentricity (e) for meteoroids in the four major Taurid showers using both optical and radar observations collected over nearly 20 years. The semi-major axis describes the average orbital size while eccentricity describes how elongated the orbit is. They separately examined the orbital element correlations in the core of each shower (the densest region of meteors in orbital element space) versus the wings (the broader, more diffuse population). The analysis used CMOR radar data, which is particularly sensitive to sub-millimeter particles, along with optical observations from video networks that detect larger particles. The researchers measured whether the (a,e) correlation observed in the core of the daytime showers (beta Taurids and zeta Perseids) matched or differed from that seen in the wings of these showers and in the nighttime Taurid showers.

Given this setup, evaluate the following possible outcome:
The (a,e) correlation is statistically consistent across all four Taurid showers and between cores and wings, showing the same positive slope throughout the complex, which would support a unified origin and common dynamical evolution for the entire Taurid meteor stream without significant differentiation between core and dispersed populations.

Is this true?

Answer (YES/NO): NO